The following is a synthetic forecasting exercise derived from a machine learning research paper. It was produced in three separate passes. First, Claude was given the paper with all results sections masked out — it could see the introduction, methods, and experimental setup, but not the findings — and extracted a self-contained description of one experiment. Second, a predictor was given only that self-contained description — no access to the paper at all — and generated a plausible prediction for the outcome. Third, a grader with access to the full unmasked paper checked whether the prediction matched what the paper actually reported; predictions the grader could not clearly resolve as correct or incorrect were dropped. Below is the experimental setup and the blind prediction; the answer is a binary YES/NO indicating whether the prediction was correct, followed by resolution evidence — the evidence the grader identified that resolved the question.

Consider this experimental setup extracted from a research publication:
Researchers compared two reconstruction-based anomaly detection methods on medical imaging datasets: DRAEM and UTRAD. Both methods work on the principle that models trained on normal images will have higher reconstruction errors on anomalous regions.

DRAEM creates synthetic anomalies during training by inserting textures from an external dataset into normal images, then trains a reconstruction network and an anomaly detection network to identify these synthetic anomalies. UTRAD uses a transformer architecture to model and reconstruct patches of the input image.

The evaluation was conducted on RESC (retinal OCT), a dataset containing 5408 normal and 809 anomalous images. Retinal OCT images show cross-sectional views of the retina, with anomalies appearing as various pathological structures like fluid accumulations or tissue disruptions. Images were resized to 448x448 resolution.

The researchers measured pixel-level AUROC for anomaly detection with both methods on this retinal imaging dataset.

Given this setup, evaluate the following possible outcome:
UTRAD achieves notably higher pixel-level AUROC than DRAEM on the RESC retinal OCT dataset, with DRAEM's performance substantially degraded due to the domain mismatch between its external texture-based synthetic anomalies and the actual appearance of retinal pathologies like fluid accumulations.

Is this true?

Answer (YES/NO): NO